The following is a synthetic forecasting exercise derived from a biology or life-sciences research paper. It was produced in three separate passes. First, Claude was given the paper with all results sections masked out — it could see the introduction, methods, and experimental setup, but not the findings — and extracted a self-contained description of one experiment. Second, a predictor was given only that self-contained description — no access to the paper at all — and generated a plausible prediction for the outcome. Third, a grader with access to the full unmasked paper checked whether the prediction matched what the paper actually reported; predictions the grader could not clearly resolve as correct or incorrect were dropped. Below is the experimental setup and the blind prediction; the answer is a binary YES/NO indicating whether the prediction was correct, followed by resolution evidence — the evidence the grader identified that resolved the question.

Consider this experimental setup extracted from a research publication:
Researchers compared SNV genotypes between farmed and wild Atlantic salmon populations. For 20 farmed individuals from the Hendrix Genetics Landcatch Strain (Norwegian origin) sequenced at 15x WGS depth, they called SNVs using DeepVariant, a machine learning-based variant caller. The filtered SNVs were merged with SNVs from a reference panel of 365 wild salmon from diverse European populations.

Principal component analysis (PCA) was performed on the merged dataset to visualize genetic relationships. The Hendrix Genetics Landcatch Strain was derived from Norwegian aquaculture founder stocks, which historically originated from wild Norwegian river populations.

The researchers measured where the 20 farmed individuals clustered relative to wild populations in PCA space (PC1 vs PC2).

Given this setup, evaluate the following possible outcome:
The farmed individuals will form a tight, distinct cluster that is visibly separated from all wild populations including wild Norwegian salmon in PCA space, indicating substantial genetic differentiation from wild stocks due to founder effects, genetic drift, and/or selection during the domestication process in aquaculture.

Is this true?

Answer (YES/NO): NO